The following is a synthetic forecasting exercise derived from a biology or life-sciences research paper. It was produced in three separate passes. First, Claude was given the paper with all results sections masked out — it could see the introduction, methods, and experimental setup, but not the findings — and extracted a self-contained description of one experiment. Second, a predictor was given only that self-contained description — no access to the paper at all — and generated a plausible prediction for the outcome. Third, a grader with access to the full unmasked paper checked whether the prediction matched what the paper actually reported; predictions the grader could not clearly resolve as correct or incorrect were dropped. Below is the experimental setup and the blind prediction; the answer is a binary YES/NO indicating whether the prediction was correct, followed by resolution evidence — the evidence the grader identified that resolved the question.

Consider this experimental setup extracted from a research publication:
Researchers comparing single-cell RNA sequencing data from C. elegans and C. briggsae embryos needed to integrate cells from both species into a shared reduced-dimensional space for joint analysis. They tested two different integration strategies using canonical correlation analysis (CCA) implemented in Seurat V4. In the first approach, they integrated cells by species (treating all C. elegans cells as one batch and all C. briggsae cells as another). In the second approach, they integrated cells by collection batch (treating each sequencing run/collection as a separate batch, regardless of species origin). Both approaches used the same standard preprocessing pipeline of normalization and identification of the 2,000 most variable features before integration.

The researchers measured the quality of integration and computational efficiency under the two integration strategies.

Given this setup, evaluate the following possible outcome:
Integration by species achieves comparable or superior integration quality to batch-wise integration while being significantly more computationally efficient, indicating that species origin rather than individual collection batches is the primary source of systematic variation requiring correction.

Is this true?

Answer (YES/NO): NO